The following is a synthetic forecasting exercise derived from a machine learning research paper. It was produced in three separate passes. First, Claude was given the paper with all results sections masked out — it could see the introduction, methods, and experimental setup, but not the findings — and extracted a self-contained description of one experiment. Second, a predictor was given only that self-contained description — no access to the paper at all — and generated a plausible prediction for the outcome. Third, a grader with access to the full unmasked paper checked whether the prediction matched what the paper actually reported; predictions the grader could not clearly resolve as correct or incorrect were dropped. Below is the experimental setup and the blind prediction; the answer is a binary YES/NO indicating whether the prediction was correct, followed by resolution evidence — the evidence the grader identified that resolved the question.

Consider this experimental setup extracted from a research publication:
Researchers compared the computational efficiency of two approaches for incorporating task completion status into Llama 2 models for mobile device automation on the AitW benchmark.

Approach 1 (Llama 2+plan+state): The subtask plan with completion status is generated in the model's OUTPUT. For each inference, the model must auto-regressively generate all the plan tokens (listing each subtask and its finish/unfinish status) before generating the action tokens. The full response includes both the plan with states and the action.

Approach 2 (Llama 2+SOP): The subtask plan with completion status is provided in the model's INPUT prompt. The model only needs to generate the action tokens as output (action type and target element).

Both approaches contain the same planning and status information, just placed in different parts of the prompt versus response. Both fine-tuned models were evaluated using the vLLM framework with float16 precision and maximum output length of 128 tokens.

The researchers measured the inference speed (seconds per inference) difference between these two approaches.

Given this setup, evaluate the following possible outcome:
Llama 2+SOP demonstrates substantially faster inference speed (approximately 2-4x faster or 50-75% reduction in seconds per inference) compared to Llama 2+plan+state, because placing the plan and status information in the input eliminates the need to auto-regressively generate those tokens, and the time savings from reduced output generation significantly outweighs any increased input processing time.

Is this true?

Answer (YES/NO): NO